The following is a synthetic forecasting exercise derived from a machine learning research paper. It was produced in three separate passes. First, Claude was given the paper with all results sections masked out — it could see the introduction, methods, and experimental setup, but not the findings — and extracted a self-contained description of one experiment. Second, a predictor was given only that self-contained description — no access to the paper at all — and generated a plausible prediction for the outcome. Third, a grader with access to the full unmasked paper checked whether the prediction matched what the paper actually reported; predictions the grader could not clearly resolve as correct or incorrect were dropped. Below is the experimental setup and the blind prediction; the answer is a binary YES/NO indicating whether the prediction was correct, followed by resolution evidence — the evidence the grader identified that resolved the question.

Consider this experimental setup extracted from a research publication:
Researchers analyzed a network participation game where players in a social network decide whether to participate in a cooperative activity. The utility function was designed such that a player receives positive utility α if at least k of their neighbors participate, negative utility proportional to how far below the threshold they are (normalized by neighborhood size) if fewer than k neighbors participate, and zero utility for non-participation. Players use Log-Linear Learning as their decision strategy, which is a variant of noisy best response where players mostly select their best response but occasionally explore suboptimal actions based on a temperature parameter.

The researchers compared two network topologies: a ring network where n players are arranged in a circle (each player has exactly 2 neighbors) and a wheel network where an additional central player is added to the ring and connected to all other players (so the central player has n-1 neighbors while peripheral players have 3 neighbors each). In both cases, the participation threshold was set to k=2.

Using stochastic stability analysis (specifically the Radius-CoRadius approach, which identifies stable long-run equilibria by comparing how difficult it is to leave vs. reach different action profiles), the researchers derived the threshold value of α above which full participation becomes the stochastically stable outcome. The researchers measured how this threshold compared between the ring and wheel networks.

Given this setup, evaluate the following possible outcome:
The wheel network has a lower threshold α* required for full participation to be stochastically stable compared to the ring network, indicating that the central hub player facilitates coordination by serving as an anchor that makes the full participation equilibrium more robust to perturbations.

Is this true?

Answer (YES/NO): YES